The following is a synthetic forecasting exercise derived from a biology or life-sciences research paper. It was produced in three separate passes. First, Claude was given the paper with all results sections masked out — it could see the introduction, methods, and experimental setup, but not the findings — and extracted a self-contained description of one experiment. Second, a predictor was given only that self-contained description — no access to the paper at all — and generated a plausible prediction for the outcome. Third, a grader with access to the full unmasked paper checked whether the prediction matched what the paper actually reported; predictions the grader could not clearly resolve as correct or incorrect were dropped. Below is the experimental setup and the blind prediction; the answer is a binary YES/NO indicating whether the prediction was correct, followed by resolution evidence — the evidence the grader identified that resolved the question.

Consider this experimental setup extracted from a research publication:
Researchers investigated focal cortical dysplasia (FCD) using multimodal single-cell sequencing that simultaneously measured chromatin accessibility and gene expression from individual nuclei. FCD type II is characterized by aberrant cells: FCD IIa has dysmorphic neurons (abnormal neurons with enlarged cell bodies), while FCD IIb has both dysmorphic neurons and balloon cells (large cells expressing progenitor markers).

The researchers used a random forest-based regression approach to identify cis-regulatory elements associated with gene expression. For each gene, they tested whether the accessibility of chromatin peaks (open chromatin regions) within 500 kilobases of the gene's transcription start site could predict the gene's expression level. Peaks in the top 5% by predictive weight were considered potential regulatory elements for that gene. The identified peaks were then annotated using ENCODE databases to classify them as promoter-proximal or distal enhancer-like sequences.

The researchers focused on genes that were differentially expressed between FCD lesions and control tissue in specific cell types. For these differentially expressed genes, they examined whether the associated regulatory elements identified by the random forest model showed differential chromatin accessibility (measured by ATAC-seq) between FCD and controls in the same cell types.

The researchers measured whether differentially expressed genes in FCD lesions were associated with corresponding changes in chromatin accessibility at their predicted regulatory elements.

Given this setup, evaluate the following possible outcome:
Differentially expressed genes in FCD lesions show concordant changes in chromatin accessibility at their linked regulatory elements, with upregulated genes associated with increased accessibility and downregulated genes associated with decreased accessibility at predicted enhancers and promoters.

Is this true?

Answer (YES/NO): NO